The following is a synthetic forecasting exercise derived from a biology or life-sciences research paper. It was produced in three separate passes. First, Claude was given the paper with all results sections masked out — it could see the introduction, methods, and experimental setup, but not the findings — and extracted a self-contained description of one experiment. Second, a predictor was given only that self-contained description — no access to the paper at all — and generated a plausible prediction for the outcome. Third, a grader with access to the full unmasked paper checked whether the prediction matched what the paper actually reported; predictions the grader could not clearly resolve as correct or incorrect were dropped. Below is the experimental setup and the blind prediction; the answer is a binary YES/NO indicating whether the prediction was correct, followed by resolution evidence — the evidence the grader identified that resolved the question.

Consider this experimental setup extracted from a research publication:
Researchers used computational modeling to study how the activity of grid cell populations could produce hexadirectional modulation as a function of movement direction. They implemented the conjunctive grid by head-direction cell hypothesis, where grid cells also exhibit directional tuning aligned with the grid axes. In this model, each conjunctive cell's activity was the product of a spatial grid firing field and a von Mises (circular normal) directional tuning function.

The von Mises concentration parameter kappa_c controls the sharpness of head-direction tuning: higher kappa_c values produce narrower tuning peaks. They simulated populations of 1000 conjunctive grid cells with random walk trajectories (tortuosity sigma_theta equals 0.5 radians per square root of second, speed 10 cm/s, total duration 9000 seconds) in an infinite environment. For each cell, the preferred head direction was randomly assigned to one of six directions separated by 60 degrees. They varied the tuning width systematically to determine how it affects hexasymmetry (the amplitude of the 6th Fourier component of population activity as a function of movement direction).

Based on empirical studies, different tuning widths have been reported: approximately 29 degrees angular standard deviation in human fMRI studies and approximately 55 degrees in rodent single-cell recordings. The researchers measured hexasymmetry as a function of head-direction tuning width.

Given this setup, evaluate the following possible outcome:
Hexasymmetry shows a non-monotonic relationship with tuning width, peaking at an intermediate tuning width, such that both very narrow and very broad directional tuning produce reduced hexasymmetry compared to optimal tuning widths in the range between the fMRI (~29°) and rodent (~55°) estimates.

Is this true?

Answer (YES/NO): NO